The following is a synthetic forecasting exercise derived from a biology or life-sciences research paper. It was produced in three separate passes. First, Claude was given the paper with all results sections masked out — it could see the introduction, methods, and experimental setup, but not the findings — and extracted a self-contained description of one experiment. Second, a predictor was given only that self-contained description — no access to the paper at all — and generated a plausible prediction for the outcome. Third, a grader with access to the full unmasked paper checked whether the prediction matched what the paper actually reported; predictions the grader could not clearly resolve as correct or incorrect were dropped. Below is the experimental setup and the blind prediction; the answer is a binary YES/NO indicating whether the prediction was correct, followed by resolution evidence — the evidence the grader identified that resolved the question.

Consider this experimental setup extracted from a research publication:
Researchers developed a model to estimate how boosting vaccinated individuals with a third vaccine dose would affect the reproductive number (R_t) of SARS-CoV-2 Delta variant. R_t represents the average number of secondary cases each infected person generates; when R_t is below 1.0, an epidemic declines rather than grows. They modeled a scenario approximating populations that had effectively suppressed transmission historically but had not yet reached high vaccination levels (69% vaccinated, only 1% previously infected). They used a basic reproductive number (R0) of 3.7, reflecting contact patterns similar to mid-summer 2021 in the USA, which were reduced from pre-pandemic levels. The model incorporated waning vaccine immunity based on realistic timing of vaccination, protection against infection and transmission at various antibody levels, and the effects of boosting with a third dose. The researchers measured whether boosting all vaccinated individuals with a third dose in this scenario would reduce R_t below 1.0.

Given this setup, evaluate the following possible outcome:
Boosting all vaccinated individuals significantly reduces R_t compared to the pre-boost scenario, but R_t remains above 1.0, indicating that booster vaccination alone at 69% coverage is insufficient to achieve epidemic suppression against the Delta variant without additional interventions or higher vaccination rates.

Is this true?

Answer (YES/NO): YES